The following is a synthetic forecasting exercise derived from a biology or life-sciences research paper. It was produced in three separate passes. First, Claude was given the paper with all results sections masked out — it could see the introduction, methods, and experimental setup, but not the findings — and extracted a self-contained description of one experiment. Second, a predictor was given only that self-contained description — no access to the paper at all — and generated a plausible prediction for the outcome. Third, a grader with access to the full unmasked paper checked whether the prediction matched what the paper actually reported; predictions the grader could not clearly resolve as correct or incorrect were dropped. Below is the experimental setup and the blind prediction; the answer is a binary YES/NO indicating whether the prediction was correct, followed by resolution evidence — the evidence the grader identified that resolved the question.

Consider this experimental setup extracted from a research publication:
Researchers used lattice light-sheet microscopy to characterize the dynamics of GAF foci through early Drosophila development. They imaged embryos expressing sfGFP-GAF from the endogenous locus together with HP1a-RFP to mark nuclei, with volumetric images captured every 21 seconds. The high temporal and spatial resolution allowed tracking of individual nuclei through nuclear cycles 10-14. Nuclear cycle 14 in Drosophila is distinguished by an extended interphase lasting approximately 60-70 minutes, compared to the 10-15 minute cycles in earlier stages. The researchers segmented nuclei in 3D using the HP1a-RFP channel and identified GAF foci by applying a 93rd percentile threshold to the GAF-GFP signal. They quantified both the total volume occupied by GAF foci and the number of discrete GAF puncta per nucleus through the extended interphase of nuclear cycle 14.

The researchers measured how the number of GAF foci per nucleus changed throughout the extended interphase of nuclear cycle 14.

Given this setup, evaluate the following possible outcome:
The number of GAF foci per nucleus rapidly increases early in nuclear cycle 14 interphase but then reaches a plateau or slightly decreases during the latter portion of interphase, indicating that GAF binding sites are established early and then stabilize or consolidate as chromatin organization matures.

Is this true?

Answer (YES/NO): NO